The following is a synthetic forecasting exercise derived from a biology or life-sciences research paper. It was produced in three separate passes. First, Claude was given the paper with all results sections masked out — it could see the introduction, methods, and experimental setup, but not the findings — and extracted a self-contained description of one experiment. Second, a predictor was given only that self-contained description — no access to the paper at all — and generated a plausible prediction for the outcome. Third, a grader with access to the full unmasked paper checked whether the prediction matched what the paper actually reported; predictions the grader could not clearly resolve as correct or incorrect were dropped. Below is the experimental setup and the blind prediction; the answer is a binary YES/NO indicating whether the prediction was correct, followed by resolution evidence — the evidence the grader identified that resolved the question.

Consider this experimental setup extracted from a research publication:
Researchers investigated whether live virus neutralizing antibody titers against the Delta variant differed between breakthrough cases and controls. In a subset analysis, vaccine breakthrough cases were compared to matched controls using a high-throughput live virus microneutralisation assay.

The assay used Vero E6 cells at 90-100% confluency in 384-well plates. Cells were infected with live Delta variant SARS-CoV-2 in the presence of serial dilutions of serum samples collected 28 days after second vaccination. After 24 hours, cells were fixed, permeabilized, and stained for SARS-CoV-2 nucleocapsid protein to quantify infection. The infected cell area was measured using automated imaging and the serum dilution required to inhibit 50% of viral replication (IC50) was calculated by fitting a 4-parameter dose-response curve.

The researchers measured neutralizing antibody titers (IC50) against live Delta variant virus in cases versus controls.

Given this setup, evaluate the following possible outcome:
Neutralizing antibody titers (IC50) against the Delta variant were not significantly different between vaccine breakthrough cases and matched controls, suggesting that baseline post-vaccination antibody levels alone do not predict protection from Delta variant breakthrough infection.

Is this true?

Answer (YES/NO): YES